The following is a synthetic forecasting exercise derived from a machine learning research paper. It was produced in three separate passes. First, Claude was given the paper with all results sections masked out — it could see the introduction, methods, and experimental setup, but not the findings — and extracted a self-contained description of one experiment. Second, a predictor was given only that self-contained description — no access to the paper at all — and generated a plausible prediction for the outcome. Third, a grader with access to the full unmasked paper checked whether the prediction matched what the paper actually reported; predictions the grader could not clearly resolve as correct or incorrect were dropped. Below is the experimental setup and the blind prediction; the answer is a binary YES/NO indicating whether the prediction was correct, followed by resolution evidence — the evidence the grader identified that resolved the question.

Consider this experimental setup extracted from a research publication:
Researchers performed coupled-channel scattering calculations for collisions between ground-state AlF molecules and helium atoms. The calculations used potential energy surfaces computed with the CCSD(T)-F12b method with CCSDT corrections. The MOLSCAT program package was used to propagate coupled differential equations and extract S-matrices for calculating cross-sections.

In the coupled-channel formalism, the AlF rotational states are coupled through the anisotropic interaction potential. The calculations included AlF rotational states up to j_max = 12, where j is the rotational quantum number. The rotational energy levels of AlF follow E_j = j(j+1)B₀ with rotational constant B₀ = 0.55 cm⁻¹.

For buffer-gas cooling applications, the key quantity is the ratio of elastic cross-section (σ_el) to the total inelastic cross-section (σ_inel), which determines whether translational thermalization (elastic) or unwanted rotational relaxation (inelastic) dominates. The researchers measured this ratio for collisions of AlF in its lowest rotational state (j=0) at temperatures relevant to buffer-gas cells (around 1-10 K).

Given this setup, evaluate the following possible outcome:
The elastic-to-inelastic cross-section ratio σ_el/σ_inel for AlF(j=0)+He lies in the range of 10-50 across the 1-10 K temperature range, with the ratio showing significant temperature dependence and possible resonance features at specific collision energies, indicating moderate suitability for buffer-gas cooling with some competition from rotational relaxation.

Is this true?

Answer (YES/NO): NO